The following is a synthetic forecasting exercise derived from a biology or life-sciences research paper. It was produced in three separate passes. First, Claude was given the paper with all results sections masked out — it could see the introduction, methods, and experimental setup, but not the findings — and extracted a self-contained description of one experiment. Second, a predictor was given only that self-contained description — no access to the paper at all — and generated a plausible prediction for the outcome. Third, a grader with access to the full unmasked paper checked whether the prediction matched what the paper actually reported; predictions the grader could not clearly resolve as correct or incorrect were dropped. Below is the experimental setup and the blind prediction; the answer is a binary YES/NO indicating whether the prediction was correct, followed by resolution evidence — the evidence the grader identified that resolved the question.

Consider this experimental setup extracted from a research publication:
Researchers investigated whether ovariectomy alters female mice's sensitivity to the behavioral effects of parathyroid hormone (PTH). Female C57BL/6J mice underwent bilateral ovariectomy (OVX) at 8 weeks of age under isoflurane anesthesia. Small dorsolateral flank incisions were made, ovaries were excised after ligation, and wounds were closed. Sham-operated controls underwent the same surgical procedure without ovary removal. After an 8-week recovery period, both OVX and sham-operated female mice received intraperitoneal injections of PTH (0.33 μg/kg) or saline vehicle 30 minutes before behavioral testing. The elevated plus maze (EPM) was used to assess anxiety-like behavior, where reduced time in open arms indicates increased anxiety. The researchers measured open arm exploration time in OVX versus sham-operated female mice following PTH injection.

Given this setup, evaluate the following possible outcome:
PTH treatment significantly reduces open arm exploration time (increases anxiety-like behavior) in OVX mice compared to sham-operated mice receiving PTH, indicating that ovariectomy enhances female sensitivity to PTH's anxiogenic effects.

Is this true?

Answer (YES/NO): YES